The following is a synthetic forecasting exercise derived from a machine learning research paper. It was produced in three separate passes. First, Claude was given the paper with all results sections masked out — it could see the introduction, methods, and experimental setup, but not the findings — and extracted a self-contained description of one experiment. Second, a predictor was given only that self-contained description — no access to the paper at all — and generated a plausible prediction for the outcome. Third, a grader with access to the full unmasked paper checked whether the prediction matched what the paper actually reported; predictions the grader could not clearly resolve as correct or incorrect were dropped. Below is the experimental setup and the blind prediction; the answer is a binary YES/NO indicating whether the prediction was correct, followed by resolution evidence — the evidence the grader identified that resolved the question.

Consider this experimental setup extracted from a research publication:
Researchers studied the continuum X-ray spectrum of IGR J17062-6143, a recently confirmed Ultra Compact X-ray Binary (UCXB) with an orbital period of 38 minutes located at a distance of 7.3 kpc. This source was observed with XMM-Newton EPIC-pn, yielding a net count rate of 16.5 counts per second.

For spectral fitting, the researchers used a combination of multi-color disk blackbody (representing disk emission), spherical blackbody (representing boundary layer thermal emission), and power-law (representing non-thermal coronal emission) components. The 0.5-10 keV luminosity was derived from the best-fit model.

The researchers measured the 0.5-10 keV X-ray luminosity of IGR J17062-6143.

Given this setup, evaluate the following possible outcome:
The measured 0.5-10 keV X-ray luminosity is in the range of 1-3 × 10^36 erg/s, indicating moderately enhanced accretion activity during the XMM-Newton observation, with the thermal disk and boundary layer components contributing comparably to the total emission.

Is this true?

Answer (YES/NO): NO